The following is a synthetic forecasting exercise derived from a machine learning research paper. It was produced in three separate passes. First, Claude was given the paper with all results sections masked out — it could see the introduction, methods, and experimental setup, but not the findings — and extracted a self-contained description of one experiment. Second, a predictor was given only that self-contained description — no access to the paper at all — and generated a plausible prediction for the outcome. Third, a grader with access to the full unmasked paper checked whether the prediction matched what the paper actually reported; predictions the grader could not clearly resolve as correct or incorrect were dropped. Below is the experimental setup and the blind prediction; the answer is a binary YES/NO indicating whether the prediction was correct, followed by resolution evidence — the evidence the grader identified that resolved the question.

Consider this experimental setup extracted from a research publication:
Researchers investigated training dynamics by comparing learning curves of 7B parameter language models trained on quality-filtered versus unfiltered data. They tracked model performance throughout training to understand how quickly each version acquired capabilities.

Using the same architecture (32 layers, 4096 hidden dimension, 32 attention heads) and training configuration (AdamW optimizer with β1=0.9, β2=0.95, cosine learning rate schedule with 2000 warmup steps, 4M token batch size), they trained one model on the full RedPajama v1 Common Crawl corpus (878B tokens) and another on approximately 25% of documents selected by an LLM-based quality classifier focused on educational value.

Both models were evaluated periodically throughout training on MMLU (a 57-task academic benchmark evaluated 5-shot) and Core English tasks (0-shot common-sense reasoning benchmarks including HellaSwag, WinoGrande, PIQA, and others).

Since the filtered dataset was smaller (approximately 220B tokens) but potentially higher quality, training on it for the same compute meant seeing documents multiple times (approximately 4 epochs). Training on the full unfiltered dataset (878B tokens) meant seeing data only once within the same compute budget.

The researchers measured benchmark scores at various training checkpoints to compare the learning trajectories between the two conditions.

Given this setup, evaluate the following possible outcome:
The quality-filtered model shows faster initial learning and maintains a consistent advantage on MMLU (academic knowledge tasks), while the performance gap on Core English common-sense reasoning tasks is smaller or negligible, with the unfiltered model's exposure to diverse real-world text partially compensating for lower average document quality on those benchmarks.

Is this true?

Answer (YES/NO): NO